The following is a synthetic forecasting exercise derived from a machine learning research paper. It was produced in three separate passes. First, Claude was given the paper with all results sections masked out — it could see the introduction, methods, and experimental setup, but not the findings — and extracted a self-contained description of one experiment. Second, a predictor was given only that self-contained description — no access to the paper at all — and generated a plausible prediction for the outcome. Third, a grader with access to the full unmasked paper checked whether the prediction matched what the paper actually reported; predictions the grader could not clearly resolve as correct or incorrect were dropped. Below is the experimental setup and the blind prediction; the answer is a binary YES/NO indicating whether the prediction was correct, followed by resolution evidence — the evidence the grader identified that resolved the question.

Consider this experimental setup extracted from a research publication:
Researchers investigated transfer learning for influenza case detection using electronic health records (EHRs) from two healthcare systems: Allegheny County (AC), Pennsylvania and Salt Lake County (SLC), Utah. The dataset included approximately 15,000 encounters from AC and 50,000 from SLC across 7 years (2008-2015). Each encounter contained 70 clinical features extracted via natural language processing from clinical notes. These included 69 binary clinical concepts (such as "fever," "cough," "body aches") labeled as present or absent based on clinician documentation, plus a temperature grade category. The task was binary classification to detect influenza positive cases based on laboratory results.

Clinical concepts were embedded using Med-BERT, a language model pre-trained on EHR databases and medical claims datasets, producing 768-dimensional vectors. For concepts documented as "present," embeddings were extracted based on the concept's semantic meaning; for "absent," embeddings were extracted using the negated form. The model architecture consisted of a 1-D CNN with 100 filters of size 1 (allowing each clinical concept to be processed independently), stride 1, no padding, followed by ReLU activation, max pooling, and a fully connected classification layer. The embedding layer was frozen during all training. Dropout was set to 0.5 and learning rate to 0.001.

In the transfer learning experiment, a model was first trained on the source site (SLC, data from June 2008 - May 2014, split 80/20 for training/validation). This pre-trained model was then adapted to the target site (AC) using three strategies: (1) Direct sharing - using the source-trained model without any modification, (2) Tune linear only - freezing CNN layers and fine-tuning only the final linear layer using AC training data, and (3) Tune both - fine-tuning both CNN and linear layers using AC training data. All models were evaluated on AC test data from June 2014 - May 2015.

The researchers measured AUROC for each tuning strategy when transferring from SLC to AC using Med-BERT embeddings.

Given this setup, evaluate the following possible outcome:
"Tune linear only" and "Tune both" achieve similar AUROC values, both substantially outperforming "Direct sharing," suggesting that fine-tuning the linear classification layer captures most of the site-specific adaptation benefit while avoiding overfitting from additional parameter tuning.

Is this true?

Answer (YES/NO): NO